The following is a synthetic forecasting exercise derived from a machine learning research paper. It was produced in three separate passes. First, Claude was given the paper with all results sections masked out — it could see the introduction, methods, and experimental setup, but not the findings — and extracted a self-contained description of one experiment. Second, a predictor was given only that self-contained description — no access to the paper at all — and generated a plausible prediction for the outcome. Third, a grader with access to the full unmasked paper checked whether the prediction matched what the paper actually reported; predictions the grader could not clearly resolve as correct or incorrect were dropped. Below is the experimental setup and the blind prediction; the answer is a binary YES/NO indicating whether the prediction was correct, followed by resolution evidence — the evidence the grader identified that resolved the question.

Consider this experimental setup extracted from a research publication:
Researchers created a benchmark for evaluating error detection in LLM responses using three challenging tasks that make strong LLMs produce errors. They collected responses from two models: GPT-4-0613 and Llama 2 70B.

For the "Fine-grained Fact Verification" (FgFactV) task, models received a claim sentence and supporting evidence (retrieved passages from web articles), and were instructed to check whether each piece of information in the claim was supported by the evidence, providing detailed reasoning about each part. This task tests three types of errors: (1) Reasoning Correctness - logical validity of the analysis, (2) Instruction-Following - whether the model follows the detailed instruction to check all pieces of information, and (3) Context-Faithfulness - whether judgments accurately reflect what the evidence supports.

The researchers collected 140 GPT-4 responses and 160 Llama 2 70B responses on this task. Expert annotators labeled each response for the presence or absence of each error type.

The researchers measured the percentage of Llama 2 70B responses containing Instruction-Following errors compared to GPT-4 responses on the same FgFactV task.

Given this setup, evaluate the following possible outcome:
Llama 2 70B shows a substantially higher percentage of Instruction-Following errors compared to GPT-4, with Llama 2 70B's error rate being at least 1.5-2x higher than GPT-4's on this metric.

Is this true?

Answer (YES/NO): YES